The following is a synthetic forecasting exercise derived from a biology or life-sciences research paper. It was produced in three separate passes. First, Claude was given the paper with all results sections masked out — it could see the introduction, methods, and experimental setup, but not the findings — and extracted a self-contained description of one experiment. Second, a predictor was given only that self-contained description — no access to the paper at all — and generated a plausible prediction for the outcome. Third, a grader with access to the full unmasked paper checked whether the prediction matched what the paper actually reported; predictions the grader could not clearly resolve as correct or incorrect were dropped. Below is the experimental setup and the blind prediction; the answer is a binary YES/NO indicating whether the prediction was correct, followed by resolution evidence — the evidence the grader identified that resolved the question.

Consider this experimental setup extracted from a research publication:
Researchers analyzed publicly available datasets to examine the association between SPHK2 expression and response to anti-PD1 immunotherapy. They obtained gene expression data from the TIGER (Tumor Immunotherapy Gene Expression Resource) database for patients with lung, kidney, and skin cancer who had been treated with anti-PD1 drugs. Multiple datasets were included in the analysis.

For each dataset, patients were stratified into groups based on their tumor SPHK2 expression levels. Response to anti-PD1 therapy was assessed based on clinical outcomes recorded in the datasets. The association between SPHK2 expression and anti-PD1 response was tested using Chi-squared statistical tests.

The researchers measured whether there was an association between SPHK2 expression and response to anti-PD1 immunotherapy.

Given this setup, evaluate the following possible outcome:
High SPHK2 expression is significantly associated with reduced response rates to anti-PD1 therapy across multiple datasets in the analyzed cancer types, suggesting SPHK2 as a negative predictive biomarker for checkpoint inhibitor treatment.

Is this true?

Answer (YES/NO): YES